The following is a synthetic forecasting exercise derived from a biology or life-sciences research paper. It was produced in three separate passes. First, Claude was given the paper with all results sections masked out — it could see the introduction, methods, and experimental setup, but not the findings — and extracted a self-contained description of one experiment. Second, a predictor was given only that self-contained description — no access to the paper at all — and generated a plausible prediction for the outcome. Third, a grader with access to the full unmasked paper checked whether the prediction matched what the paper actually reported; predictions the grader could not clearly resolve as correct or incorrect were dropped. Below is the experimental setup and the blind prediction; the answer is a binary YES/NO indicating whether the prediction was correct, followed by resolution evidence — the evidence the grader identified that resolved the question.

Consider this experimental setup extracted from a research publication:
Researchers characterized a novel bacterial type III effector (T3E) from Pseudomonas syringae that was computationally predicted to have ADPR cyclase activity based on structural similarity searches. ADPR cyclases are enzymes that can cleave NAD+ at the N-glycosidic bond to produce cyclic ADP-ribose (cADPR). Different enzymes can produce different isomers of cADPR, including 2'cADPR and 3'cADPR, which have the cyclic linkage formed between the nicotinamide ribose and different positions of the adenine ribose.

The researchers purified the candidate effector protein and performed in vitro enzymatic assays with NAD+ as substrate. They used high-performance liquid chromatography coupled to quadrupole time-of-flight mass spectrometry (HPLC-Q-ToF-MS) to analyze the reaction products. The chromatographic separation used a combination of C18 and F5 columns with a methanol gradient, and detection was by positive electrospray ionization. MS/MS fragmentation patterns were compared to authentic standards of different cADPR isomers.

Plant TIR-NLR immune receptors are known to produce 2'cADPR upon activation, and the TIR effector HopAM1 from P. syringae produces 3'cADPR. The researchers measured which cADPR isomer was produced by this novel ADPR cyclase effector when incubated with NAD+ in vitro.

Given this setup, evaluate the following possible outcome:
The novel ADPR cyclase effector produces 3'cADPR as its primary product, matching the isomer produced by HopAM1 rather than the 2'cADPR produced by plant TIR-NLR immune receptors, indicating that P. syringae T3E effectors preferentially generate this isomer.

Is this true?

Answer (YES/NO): NO